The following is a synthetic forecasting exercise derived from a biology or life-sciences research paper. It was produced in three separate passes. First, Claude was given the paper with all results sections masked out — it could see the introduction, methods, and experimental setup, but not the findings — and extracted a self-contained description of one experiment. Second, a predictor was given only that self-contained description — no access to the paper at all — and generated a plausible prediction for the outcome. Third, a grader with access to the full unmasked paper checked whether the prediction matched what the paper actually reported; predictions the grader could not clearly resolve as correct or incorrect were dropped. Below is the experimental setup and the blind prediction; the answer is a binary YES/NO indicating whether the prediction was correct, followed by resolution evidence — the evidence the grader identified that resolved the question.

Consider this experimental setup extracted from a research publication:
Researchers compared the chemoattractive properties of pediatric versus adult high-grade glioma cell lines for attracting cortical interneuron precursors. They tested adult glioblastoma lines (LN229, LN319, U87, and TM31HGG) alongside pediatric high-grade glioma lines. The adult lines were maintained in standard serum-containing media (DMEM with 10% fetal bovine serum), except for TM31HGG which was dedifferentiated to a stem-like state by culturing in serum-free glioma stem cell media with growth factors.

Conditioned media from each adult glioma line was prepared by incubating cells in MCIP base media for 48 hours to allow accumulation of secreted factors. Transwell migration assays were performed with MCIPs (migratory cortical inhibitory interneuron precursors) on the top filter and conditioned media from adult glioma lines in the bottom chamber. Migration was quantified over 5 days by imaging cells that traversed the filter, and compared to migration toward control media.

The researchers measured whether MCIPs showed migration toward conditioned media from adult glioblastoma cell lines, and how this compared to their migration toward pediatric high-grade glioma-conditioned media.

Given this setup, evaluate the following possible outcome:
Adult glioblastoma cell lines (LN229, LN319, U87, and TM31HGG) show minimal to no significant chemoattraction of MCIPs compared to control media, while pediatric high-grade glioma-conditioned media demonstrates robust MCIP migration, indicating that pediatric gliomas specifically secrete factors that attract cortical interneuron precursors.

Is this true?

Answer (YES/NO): NO